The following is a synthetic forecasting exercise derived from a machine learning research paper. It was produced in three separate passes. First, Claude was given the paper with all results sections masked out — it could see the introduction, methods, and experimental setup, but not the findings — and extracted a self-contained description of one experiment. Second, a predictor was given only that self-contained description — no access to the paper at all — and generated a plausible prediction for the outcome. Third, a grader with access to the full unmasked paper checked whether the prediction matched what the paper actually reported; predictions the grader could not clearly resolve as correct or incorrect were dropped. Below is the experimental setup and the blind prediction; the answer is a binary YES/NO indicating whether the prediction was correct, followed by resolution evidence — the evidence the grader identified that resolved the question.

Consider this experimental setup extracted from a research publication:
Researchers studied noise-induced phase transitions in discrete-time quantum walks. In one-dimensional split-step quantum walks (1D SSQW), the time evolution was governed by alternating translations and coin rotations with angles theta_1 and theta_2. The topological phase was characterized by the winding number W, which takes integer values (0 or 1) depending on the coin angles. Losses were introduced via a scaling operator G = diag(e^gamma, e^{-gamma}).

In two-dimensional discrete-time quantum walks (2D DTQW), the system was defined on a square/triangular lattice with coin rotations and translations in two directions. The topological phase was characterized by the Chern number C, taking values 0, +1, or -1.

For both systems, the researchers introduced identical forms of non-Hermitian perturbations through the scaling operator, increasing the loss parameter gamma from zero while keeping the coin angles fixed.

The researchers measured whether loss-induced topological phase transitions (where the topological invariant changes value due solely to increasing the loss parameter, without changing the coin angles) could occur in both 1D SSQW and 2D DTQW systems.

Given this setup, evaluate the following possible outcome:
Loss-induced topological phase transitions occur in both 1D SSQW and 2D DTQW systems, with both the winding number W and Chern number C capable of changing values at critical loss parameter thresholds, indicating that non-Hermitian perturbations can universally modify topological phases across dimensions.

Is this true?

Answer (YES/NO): NO